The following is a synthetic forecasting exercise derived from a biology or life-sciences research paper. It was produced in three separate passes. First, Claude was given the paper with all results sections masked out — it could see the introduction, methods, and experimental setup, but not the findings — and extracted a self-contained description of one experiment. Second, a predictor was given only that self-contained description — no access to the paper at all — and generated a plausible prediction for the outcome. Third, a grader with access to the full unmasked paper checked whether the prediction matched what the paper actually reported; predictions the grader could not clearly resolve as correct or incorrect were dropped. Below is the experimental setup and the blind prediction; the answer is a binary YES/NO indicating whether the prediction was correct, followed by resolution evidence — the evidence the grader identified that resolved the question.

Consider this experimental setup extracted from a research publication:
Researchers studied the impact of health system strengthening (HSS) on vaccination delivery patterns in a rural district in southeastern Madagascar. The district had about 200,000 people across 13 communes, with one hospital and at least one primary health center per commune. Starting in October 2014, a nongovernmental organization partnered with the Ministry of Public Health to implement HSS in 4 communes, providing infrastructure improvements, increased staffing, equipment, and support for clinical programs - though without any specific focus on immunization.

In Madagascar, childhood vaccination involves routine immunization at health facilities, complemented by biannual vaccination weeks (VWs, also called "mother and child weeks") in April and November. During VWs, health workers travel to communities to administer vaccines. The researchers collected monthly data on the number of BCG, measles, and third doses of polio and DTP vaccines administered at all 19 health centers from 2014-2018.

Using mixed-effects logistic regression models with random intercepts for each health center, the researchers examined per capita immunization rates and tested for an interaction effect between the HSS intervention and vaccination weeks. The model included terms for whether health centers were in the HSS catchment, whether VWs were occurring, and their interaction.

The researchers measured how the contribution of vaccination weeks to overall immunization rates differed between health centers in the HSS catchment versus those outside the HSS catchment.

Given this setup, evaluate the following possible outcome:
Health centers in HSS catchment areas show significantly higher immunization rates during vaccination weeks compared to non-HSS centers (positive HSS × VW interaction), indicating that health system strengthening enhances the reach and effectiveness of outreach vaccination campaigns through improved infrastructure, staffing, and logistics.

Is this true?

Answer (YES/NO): NO